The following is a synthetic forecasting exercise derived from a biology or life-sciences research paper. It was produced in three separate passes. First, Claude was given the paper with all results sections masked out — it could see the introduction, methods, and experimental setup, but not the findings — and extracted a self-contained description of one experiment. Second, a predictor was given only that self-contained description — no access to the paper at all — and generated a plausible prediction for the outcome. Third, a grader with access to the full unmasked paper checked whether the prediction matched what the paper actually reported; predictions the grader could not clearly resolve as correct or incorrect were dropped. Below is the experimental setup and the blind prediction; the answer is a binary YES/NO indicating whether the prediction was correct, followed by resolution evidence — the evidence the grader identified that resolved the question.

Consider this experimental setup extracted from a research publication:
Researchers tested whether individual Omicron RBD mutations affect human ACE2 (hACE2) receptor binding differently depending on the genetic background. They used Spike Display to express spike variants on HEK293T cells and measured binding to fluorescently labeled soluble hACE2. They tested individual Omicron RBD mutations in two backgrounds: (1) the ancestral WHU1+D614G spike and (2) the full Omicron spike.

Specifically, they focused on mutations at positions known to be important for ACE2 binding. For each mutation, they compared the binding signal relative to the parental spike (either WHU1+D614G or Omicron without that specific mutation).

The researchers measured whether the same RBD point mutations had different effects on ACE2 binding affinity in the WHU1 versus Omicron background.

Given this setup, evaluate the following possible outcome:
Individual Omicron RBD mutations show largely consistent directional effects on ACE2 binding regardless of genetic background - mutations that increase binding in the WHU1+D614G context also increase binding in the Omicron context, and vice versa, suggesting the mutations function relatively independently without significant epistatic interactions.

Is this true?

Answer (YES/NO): NO